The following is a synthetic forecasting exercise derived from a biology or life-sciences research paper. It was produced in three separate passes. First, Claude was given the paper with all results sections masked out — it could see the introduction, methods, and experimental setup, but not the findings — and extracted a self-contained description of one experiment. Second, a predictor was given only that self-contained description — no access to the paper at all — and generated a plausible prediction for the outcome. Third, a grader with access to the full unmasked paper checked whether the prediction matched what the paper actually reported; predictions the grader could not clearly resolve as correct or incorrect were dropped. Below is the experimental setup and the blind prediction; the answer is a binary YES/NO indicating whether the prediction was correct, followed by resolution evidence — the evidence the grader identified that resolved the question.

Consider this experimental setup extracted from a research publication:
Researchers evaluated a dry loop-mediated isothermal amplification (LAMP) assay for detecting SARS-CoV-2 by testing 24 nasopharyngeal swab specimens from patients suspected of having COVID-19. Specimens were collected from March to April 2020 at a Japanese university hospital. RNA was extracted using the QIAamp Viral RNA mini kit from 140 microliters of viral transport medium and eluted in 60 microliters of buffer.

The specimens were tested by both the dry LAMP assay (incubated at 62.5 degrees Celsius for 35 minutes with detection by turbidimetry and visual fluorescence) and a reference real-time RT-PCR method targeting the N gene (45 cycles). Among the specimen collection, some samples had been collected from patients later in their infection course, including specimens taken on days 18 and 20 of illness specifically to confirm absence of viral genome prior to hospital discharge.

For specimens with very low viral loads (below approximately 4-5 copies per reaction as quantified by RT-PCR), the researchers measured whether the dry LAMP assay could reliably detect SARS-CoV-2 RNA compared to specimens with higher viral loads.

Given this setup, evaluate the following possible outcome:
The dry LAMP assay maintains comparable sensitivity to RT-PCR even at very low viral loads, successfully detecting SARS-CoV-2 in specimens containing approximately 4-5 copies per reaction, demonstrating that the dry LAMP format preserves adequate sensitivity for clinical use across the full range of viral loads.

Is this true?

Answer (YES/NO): NO